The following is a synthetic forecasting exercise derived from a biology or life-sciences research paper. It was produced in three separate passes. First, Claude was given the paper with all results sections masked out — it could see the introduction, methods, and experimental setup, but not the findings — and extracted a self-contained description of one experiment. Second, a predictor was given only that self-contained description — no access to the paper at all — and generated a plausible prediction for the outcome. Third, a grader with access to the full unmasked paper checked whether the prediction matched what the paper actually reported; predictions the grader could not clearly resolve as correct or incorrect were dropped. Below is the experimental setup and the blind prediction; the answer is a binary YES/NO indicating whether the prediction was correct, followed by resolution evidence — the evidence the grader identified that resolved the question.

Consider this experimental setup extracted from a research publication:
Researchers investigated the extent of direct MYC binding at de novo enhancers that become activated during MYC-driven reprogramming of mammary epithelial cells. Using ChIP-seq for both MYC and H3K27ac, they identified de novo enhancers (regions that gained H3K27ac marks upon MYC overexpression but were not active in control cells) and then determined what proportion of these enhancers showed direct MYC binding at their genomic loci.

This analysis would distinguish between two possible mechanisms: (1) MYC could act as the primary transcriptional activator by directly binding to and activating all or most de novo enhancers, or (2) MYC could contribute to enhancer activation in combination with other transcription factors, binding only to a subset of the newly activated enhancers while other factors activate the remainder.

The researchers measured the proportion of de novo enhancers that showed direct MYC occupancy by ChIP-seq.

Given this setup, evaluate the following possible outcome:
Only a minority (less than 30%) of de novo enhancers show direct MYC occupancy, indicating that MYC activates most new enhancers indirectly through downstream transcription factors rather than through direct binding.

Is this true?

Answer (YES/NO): NO